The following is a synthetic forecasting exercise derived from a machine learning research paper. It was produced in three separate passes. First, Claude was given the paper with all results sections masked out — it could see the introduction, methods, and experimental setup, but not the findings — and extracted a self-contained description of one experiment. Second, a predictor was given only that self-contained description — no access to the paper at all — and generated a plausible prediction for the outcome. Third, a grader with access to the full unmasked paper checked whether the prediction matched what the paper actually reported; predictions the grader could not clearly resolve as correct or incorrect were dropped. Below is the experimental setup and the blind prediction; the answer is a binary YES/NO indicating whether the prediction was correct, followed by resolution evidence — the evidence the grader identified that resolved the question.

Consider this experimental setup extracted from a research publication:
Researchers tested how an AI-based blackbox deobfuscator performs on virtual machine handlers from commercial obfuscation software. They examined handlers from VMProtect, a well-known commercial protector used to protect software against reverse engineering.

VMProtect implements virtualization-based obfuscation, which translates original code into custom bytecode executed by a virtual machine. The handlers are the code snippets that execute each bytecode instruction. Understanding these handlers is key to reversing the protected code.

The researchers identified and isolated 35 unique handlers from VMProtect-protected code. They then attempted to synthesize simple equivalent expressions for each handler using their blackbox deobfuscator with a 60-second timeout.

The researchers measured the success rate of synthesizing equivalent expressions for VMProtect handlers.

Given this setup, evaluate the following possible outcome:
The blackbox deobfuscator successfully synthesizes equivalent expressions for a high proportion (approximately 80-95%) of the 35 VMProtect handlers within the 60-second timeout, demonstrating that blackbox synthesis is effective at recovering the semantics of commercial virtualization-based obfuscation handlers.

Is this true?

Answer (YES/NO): NO